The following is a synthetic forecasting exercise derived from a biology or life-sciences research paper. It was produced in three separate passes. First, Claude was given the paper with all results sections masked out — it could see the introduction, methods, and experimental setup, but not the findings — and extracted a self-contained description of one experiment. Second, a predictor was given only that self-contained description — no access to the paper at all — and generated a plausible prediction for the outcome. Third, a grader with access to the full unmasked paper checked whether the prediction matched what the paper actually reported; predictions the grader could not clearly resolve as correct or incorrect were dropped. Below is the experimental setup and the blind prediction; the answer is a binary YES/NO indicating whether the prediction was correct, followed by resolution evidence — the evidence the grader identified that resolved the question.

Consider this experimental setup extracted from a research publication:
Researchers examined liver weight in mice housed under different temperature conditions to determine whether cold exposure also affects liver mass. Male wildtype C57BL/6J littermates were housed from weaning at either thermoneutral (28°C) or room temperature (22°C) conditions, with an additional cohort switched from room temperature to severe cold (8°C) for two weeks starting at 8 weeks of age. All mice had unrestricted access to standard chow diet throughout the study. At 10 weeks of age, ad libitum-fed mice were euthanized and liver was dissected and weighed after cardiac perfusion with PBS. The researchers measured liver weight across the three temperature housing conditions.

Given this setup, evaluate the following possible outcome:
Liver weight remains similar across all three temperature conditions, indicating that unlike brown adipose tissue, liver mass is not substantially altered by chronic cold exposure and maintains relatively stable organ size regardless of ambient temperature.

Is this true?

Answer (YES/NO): YES